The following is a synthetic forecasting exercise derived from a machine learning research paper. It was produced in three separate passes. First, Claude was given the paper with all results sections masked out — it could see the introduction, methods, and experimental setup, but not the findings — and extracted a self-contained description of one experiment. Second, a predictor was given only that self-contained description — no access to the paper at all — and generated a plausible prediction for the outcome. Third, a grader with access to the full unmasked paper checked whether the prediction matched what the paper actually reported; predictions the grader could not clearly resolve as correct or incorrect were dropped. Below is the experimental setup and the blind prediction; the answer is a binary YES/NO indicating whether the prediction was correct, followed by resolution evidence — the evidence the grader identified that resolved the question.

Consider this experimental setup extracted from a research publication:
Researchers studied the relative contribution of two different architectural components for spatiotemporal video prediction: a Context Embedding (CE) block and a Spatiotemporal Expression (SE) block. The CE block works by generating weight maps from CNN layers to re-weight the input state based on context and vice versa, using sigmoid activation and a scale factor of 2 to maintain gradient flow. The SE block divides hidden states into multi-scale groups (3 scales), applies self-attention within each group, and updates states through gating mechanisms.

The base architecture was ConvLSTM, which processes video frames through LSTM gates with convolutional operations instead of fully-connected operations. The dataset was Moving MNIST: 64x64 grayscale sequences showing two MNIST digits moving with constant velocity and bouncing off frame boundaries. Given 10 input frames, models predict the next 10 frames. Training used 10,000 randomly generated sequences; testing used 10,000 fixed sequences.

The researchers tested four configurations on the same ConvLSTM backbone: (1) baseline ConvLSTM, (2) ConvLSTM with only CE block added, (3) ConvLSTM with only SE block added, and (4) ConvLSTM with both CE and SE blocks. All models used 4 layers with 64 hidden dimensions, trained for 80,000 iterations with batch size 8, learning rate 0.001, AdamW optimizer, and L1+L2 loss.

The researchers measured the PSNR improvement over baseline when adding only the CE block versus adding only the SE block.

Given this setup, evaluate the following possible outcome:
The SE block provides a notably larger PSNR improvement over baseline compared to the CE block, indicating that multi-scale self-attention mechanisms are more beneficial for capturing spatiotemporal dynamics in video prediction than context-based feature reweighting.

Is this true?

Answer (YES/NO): YES